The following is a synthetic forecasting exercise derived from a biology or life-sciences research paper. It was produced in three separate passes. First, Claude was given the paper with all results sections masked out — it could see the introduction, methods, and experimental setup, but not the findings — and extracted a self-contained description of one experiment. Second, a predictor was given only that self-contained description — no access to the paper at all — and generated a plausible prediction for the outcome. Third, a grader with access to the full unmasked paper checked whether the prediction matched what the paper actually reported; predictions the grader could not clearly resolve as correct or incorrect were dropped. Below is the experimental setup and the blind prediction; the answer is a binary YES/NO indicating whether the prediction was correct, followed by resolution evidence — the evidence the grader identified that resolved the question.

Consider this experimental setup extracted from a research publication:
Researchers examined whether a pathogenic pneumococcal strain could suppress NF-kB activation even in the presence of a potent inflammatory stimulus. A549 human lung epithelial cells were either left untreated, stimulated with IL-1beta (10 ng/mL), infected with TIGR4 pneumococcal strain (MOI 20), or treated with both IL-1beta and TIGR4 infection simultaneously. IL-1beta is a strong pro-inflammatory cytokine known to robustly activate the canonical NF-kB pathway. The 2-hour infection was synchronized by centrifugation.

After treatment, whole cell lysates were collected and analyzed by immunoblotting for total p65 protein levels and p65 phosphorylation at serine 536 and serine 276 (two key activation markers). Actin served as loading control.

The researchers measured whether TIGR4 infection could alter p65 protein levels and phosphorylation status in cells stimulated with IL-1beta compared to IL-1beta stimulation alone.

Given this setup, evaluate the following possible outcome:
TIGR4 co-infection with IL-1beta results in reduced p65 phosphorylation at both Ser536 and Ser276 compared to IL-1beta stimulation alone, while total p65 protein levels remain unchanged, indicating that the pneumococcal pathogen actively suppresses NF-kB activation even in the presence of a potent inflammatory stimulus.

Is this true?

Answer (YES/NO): NO